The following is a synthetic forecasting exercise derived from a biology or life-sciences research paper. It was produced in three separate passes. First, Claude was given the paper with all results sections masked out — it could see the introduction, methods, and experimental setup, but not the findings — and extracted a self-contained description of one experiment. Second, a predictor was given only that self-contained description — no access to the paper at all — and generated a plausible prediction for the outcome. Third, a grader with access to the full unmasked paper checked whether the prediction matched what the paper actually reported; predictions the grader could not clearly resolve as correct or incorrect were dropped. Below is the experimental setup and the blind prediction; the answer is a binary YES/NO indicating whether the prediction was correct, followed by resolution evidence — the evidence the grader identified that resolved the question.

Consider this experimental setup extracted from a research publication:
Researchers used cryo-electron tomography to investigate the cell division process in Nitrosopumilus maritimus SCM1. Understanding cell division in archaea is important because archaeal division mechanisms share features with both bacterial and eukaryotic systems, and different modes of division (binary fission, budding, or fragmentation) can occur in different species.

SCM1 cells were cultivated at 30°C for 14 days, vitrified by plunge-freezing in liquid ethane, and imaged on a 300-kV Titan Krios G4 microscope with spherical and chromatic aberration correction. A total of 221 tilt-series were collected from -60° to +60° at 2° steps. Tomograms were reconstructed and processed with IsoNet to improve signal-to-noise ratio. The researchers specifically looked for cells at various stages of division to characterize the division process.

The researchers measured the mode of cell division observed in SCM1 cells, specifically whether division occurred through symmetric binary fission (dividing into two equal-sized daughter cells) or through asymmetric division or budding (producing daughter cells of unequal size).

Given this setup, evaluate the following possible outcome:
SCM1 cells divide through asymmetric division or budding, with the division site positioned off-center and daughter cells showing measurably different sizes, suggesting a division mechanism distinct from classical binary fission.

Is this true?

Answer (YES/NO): YES